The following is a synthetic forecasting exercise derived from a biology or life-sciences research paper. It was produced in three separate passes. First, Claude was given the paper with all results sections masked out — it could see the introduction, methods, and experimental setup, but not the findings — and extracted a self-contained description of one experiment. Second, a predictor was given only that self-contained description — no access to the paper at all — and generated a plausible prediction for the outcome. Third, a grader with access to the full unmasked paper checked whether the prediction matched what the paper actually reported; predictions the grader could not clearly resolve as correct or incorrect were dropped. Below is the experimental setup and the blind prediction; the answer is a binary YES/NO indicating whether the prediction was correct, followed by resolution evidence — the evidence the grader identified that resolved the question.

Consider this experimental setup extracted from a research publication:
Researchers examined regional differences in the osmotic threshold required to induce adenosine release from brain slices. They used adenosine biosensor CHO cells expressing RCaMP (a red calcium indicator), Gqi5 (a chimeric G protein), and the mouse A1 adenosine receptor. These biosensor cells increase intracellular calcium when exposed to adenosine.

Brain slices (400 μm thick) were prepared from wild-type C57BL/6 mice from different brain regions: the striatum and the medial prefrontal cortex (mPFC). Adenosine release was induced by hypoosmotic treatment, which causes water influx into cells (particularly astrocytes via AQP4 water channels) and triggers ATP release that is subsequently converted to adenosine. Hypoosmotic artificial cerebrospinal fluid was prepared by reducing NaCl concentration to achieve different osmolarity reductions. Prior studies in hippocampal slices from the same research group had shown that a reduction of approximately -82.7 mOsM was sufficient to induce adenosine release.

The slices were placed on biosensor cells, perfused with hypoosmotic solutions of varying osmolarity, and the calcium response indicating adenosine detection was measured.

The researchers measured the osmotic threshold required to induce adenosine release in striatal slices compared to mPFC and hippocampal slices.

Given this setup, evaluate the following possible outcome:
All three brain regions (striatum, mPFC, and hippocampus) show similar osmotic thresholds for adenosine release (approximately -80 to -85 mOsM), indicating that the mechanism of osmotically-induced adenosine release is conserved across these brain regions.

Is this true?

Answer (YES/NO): NO